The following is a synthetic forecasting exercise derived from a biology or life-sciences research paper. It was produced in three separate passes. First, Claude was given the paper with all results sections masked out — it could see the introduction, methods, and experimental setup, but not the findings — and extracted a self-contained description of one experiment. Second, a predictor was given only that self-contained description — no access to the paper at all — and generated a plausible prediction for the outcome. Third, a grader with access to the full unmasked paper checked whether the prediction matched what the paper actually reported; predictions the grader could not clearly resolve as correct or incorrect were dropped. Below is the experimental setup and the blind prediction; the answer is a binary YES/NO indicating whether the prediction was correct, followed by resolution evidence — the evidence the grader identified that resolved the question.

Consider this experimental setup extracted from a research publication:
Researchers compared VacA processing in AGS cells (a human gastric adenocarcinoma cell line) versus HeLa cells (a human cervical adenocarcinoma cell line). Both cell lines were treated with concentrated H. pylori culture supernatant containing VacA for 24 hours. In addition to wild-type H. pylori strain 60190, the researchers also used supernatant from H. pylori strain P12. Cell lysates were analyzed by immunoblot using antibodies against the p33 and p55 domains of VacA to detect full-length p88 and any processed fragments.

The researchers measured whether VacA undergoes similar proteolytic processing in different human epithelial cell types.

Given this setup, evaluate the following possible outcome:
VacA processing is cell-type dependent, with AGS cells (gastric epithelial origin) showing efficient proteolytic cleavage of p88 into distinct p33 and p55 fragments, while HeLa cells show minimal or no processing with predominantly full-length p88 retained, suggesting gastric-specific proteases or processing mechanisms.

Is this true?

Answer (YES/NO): NO